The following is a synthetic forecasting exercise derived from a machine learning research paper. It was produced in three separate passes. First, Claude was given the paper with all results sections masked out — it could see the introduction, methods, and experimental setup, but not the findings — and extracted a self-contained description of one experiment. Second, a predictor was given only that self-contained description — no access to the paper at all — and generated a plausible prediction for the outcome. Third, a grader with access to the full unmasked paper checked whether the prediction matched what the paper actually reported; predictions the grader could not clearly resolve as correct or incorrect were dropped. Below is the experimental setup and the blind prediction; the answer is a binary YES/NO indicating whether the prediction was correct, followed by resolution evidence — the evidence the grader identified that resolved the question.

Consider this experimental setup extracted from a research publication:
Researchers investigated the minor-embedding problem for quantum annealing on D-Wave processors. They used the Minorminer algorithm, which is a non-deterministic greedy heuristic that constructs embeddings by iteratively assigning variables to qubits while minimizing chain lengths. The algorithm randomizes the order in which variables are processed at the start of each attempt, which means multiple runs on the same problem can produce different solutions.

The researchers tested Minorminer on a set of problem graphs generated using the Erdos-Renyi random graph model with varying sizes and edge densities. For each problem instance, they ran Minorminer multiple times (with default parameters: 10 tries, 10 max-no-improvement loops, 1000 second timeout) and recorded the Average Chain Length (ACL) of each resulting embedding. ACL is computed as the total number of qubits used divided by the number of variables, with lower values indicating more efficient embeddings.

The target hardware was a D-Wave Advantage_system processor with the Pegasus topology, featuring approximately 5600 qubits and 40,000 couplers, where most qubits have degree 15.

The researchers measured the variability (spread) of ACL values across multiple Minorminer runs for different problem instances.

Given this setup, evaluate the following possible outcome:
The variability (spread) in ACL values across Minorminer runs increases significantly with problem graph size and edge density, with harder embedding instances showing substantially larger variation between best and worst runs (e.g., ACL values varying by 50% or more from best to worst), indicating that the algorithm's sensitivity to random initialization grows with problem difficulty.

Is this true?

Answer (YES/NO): NO